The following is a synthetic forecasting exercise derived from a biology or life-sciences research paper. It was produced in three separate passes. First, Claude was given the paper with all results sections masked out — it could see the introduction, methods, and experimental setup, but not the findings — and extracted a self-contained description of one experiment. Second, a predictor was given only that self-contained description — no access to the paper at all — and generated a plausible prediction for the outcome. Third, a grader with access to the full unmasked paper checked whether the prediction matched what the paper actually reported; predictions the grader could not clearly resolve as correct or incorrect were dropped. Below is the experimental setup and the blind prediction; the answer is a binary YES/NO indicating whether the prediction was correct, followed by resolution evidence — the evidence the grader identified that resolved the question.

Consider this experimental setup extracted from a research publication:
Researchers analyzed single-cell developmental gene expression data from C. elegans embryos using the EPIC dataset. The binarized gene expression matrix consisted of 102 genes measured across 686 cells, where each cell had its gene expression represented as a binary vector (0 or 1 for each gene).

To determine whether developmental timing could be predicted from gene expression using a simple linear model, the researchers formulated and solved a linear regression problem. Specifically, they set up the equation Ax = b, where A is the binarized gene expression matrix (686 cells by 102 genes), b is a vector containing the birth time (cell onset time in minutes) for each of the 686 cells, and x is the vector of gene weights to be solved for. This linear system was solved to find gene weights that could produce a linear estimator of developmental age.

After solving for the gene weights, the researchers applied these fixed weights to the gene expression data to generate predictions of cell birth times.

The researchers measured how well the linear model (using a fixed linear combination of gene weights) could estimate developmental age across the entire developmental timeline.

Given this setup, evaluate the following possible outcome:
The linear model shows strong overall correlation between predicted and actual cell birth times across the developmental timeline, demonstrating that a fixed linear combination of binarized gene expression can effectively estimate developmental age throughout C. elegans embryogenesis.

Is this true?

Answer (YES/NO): YES